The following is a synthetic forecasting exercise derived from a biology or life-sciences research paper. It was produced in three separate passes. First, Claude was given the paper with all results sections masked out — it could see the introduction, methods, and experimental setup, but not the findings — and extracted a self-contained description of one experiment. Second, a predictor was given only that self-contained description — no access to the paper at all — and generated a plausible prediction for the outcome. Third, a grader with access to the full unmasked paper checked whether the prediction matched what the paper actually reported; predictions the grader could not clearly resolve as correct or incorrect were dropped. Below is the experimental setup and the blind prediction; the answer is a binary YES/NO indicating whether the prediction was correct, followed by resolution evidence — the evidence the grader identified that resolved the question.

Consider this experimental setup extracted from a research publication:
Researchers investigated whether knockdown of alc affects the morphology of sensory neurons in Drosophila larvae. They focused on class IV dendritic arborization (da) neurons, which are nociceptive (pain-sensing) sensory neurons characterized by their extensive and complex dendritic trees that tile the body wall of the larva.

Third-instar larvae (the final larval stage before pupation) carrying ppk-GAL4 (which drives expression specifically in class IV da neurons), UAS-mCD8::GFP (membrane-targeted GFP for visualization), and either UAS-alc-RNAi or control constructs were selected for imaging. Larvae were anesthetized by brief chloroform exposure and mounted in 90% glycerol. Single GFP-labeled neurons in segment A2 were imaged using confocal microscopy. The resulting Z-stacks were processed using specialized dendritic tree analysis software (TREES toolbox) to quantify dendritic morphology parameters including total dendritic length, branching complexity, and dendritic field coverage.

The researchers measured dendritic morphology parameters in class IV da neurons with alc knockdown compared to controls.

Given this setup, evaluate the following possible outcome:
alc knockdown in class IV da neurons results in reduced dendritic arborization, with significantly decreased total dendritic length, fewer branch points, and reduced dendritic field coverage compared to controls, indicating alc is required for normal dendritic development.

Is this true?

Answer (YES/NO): NO